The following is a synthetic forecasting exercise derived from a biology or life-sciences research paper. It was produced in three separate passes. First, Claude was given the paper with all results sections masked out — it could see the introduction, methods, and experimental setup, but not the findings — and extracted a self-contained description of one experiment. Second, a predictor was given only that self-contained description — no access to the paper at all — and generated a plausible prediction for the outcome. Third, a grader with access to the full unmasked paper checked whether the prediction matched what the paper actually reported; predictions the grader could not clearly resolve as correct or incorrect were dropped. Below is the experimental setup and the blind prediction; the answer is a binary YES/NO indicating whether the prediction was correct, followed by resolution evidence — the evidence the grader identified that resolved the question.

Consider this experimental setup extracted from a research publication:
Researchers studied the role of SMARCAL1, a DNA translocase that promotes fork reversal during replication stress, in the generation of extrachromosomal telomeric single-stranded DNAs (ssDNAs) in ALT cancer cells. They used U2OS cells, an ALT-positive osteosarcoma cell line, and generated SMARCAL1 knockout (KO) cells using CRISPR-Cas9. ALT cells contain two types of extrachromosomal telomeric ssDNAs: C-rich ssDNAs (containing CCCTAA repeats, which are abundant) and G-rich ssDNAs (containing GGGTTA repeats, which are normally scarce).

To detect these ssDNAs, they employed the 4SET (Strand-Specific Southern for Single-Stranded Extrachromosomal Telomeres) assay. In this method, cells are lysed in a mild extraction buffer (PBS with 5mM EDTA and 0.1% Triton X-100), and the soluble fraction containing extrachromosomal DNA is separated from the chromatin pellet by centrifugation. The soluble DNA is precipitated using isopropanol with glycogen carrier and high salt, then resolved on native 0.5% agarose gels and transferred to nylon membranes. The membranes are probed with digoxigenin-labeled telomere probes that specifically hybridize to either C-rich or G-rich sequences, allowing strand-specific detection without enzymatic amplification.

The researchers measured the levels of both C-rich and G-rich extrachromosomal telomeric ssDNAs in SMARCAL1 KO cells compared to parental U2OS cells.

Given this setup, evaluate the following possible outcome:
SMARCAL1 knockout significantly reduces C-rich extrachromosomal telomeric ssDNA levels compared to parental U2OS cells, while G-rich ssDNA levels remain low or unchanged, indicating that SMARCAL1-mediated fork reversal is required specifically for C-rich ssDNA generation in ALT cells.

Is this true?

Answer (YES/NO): NO